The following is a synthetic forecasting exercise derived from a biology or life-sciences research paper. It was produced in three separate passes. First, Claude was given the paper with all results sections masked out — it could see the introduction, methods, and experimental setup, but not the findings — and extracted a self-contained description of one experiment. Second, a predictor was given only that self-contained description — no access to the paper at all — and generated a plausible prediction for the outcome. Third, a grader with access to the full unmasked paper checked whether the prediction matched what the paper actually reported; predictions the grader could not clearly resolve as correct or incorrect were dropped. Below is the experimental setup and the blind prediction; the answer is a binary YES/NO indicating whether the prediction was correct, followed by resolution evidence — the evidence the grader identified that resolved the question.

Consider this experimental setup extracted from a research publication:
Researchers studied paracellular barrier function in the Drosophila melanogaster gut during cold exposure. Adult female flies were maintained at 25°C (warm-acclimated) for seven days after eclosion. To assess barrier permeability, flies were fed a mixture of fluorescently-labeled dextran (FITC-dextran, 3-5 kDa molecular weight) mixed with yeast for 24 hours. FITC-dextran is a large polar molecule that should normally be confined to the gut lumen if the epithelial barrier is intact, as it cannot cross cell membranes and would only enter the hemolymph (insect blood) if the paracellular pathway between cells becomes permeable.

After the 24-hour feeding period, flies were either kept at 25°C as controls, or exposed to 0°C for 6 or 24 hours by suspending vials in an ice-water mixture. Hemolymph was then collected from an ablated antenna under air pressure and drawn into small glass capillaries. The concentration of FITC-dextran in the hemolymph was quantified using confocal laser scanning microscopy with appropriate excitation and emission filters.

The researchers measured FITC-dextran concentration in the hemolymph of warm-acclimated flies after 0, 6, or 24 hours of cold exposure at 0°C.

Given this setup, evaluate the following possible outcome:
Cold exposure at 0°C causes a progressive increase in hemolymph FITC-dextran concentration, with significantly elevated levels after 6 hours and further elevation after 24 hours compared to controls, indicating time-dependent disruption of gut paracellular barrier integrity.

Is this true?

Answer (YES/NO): YES